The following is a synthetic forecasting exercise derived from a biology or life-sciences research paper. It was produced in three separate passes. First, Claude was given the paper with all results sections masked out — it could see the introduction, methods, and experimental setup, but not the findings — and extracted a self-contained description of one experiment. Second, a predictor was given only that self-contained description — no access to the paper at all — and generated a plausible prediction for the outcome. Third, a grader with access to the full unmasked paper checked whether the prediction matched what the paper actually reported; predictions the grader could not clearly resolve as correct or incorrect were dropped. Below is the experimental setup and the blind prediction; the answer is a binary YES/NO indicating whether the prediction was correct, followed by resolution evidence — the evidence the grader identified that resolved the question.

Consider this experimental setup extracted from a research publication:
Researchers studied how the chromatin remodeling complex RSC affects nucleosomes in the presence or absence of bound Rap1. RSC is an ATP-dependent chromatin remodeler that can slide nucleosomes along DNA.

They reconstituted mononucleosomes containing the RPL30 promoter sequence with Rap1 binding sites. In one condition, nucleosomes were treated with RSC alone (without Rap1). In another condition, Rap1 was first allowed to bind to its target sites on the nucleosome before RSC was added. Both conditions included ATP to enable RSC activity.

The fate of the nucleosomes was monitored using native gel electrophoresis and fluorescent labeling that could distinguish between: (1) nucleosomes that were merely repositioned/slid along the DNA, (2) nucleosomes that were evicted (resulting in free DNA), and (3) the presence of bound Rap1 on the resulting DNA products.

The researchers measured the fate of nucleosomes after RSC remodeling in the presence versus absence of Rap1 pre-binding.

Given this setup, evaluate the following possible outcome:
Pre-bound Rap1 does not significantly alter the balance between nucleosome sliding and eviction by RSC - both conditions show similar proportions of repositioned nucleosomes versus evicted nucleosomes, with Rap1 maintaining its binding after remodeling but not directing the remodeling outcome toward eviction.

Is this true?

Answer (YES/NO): NO